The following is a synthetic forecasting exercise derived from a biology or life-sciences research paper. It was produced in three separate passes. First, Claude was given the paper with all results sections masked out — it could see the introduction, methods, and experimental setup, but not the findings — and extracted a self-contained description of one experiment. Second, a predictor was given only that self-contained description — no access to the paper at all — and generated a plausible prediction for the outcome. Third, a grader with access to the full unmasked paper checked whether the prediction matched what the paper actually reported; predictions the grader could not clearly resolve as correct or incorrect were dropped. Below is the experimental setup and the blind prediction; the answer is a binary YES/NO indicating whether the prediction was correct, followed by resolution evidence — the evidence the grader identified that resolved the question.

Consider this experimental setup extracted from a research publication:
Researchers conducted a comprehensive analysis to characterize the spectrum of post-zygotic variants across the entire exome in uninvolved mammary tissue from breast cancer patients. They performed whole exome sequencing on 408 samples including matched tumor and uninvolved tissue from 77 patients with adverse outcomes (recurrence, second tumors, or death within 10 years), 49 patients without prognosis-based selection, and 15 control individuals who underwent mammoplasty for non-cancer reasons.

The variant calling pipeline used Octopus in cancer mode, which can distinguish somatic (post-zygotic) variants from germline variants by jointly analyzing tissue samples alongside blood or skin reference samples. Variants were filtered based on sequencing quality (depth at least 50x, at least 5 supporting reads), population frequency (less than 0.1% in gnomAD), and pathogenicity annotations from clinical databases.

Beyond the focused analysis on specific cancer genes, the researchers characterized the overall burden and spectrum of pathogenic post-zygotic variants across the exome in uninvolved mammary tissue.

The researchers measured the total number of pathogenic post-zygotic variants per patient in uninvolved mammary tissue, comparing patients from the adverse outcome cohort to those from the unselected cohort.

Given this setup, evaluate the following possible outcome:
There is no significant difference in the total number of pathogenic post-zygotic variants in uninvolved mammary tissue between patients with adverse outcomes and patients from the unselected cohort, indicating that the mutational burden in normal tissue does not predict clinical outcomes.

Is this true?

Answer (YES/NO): NO